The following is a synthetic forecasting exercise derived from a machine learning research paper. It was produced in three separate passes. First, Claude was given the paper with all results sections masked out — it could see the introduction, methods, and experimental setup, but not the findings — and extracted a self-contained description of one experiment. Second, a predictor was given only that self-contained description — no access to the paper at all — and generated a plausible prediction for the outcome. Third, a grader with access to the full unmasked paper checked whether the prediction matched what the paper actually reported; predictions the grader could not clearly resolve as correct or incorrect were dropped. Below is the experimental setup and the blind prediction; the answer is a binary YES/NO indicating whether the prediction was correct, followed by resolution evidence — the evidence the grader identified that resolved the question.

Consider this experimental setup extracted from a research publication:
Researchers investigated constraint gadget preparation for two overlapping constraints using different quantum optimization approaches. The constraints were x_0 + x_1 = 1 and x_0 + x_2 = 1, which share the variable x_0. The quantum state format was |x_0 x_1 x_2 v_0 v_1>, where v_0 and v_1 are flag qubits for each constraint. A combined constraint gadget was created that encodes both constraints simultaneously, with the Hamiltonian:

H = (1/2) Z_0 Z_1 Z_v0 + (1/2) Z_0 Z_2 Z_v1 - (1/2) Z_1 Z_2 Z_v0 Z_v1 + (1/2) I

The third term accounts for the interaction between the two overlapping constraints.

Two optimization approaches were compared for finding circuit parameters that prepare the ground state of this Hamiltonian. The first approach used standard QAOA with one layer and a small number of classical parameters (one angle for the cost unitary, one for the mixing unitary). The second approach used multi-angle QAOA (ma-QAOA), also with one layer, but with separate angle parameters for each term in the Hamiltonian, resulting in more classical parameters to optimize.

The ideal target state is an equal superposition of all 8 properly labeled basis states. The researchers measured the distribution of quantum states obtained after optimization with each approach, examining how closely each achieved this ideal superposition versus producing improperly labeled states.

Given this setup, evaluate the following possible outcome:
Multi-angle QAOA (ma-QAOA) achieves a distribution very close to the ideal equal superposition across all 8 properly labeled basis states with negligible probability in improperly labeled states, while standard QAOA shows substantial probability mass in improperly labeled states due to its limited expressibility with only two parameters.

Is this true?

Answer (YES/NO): YES